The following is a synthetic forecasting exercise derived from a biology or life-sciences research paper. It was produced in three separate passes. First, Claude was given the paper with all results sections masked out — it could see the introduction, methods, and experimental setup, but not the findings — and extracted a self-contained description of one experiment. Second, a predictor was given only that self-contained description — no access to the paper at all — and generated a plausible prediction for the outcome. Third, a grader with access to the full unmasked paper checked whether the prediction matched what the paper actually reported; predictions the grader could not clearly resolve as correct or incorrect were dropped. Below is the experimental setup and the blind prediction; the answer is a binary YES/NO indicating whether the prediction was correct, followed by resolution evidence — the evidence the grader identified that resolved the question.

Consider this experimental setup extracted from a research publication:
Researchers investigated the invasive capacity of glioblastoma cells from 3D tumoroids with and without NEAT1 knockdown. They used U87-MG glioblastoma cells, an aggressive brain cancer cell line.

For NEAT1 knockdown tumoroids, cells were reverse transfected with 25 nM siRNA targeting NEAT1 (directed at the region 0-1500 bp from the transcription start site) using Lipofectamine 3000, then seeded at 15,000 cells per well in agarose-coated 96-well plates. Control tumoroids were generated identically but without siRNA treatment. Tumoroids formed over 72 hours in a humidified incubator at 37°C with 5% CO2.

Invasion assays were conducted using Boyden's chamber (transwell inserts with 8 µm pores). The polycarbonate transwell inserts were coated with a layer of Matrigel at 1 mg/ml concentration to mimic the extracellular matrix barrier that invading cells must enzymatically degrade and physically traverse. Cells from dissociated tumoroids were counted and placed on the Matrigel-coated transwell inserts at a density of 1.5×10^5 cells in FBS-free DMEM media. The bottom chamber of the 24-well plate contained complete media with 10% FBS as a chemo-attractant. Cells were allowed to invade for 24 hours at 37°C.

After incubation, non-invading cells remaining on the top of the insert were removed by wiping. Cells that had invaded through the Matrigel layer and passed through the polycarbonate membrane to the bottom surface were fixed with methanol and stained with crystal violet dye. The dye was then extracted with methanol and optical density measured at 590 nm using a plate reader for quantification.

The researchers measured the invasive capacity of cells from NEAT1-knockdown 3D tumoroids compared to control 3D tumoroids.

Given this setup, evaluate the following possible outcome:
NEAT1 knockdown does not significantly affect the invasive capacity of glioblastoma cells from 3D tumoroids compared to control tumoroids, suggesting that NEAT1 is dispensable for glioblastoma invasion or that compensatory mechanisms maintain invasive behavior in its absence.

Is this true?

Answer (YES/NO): NO